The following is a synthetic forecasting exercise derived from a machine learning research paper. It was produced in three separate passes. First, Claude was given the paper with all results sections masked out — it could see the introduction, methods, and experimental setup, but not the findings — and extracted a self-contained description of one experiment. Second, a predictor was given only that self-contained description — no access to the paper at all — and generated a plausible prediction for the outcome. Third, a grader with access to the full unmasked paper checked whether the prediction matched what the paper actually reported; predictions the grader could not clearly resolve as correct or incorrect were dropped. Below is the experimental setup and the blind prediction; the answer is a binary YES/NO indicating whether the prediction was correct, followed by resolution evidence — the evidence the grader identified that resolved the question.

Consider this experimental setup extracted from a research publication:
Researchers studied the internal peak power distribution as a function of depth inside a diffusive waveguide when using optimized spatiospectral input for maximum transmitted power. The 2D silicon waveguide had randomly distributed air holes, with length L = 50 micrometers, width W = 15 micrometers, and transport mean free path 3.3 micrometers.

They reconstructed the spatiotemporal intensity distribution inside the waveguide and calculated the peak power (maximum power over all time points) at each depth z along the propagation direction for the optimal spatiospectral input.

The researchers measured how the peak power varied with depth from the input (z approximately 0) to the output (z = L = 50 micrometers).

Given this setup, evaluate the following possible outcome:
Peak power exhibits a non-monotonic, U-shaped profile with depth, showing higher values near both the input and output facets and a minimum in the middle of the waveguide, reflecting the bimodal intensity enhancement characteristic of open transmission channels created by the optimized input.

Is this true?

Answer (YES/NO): NO